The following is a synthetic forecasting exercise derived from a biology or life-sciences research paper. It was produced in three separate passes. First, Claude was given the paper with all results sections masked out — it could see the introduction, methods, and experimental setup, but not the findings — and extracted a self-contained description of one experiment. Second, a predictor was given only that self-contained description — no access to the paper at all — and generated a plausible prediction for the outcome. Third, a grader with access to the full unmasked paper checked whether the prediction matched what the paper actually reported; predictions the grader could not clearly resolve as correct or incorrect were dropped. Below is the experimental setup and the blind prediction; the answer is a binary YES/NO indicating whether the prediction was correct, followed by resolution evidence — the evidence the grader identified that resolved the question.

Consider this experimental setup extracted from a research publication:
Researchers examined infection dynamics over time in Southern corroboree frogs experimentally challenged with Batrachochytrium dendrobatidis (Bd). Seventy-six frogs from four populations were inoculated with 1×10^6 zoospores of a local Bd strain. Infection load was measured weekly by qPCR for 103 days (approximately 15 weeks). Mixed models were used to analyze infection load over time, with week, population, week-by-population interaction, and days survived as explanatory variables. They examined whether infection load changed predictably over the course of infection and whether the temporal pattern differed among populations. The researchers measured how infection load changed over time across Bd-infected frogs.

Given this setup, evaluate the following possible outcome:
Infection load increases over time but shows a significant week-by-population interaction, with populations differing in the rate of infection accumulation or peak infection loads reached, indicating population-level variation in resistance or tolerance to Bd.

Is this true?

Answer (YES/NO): YES